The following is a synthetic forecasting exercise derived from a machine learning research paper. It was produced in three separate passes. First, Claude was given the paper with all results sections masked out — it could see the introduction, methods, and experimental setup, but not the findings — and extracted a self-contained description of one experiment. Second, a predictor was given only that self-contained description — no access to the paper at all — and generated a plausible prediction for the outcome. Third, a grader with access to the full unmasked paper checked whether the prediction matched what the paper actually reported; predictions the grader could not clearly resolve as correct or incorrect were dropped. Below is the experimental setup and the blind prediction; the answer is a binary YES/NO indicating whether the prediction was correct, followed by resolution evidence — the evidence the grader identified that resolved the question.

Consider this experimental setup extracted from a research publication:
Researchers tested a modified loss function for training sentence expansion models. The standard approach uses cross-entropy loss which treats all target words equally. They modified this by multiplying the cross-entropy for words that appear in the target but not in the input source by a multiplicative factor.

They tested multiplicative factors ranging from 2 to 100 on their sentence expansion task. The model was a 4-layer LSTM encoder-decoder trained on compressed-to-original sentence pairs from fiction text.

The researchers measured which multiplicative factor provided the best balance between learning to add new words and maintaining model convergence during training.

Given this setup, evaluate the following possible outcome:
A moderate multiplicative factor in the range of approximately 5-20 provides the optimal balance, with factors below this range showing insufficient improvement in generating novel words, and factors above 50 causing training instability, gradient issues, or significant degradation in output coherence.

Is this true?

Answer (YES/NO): NO